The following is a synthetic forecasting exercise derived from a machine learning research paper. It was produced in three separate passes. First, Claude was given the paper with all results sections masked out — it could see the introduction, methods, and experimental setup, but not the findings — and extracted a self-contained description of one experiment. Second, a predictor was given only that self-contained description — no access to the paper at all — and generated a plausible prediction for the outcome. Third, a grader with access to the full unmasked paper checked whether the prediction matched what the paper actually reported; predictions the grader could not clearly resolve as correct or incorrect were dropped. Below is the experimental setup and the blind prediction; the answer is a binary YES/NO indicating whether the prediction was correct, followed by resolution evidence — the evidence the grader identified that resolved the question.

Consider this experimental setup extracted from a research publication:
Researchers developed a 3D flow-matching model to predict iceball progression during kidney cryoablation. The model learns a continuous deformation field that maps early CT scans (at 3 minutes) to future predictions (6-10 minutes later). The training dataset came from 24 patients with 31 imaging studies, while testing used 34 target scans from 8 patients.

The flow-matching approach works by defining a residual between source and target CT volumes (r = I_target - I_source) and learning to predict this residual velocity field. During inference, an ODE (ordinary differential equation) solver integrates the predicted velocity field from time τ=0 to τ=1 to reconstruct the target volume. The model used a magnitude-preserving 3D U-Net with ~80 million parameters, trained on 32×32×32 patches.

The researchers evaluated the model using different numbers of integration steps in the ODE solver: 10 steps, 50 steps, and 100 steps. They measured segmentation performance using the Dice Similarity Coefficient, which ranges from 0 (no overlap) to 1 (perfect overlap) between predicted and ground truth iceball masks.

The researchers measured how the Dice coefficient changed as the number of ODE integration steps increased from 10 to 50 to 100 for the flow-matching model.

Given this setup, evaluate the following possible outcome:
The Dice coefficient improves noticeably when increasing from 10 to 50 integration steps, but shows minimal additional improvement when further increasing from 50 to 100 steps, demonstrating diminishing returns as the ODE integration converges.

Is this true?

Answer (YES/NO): NO